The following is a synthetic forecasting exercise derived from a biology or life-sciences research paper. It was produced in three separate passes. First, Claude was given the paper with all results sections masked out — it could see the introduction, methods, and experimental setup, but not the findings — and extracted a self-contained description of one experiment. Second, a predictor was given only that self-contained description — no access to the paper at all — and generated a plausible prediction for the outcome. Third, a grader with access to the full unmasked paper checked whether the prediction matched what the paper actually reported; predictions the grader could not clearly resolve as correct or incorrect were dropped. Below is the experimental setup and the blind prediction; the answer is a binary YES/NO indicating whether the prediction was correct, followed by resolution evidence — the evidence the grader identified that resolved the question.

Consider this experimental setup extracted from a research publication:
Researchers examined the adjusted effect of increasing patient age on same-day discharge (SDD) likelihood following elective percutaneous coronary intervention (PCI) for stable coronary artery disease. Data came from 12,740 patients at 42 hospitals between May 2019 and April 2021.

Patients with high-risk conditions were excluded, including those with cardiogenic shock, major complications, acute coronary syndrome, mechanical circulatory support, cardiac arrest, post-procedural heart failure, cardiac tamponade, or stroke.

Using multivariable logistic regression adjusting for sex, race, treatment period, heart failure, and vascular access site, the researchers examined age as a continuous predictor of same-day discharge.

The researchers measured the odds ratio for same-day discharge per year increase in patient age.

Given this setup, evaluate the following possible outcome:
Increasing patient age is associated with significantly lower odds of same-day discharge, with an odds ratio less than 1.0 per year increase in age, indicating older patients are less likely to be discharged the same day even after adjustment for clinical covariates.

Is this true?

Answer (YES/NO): YES